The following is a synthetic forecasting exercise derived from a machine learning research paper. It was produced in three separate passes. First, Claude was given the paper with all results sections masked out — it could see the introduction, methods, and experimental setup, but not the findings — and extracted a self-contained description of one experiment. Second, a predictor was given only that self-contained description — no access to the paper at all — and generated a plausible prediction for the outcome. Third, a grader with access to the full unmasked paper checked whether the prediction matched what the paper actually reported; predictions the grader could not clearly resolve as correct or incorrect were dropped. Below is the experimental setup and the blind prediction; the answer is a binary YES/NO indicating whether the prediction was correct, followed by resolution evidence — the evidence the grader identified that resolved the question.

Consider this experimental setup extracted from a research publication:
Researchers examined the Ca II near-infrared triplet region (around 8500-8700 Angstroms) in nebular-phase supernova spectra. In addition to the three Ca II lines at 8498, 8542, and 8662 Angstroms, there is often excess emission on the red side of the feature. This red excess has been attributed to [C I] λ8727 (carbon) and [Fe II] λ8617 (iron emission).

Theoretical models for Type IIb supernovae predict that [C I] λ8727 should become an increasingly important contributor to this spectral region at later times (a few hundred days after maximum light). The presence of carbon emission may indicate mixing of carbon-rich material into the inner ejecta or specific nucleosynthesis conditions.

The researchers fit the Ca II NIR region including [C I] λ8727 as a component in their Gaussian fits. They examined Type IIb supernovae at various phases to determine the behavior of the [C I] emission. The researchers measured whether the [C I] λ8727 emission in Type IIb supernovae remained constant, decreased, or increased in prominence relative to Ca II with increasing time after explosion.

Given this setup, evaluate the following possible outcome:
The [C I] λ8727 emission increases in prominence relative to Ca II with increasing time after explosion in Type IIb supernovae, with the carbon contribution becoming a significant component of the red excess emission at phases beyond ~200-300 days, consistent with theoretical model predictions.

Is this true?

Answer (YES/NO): YES